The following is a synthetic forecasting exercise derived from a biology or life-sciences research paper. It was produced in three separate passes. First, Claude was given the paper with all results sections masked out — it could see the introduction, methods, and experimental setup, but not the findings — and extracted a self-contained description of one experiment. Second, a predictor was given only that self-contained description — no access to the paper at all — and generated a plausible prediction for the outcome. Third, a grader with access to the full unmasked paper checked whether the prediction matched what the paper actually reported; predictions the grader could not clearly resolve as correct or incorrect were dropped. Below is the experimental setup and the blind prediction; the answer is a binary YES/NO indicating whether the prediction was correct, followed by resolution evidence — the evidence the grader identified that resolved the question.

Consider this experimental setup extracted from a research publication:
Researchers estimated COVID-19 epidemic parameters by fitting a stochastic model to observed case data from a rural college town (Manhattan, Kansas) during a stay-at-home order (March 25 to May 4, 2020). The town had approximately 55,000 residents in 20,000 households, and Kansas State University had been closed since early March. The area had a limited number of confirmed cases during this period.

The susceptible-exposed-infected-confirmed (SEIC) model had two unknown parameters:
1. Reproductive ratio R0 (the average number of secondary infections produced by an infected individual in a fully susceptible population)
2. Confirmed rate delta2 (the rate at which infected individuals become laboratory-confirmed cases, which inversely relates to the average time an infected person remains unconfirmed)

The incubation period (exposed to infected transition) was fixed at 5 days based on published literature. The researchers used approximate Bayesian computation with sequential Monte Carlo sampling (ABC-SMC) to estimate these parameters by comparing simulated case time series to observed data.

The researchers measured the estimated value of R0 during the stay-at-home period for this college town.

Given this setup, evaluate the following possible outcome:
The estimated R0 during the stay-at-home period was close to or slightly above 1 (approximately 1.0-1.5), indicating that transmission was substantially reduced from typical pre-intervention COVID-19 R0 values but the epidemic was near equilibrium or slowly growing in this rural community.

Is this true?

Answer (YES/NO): NO